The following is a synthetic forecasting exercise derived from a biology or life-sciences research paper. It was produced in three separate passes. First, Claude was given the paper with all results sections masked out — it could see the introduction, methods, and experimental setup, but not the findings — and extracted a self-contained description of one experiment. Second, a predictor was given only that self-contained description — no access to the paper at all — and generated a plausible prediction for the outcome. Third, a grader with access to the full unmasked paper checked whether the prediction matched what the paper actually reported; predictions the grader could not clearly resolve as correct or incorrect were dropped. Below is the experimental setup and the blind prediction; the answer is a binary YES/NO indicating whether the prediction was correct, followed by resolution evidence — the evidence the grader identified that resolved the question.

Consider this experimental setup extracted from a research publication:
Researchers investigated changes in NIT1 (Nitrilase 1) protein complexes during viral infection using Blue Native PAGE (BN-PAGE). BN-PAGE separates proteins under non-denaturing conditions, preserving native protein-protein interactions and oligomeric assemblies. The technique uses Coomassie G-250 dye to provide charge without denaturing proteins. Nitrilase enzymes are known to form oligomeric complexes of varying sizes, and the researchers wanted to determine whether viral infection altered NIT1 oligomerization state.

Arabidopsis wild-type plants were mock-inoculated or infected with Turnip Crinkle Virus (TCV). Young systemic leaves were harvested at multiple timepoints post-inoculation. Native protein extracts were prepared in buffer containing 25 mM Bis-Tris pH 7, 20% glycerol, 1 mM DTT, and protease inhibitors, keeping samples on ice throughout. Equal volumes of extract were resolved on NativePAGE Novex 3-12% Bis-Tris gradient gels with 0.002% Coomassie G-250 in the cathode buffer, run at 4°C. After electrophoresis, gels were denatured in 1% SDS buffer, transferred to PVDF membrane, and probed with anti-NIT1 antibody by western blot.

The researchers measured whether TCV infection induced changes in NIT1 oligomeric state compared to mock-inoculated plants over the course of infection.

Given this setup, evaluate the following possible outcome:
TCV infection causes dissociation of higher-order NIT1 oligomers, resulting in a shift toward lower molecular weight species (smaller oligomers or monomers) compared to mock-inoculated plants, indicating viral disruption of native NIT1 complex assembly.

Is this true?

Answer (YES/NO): YES